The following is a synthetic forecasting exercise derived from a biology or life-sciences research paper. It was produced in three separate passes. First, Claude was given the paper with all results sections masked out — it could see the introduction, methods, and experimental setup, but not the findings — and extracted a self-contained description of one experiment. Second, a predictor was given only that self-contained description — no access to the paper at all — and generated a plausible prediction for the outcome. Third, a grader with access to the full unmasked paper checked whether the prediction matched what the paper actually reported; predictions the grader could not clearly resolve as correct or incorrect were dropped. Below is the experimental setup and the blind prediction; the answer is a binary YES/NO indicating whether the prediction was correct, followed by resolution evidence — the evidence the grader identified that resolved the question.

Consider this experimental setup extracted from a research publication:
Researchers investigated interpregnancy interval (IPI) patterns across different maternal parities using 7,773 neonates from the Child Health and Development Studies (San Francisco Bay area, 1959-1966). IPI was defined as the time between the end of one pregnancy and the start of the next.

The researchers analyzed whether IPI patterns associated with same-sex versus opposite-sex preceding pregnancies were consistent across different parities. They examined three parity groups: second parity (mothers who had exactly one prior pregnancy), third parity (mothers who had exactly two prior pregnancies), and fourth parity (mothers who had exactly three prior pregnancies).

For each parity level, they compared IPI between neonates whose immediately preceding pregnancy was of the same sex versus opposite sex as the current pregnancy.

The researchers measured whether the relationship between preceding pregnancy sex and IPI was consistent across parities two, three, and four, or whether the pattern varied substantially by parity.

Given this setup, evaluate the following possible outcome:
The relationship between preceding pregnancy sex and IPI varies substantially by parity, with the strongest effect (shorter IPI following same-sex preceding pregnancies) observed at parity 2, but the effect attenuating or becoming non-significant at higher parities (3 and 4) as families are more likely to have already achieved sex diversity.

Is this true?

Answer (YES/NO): NO